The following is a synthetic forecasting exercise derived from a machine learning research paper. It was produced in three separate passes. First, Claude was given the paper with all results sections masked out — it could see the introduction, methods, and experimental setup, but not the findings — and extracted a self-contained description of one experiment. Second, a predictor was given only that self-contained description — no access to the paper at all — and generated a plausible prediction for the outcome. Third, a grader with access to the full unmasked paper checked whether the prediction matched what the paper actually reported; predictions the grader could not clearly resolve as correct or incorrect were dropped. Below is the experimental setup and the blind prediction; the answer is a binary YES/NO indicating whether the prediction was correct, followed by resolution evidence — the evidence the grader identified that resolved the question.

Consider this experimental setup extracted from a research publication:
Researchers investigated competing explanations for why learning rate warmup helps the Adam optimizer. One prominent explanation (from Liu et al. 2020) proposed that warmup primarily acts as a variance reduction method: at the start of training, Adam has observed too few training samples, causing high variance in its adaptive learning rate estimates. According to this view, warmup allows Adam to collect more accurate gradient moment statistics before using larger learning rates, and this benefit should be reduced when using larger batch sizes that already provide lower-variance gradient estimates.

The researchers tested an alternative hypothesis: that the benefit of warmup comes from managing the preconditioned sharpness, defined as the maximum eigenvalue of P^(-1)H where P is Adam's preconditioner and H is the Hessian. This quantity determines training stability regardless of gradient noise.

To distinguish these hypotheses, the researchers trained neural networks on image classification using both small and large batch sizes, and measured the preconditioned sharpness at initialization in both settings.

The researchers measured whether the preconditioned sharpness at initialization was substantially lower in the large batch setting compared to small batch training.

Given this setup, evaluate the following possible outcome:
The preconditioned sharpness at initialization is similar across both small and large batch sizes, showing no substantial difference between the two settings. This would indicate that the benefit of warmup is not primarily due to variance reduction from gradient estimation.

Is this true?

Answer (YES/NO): YES